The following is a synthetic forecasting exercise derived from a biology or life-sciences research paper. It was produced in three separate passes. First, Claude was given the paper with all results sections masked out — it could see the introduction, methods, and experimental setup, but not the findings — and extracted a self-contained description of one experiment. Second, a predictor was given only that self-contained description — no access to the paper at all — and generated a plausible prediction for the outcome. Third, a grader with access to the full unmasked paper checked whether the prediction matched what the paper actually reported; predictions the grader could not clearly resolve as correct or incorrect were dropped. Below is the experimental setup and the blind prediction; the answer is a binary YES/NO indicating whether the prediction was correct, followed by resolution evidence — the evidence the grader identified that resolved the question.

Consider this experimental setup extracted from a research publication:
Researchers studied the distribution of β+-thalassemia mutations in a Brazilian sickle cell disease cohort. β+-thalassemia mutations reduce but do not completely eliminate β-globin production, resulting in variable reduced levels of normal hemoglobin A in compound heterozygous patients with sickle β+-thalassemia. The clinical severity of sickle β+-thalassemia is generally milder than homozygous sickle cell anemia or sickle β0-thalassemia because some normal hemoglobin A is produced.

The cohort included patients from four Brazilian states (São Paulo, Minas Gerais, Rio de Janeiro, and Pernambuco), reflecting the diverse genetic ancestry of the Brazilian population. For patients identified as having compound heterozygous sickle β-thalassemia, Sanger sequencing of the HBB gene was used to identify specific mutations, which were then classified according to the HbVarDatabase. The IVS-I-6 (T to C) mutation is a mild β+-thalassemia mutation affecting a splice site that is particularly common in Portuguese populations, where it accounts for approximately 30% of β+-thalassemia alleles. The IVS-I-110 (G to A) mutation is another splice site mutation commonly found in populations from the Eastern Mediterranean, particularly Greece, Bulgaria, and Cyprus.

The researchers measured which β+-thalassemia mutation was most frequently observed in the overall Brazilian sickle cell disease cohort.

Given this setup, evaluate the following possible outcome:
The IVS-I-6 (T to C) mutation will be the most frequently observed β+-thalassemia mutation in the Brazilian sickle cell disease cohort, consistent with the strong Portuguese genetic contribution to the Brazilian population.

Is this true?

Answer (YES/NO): YES